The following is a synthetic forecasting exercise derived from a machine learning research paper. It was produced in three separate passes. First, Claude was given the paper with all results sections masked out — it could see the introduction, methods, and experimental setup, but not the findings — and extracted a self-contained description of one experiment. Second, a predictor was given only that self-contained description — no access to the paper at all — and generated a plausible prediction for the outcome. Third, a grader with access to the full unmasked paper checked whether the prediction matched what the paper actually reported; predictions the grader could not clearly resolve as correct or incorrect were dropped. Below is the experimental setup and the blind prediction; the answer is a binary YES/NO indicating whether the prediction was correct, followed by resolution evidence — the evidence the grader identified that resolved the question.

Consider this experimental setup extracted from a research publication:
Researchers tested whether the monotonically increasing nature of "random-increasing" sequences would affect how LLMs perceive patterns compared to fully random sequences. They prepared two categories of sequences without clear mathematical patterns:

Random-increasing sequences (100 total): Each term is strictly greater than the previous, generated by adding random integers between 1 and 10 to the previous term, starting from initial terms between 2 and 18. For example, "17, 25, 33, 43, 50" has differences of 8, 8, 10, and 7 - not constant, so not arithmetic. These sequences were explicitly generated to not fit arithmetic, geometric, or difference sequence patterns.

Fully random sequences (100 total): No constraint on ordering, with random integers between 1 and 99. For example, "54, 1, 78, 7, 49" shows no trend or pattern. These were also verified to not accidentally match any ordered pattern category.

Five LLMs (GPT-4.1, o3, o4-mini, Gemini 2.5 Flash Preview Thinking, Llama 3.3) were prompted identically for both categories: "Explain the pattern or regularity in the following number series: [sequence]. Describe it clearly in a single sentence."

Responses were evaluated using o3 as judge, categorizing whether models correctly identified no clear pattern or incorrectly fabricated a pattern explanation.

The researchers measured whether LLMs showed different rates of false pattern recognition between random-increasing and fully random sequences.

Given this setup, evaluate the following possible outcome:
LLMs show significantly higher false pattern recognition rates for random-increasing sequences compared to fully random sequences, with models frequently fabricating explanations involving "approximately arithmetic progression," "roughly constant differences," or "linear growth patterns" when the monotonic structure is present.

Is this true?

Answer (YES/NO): NO